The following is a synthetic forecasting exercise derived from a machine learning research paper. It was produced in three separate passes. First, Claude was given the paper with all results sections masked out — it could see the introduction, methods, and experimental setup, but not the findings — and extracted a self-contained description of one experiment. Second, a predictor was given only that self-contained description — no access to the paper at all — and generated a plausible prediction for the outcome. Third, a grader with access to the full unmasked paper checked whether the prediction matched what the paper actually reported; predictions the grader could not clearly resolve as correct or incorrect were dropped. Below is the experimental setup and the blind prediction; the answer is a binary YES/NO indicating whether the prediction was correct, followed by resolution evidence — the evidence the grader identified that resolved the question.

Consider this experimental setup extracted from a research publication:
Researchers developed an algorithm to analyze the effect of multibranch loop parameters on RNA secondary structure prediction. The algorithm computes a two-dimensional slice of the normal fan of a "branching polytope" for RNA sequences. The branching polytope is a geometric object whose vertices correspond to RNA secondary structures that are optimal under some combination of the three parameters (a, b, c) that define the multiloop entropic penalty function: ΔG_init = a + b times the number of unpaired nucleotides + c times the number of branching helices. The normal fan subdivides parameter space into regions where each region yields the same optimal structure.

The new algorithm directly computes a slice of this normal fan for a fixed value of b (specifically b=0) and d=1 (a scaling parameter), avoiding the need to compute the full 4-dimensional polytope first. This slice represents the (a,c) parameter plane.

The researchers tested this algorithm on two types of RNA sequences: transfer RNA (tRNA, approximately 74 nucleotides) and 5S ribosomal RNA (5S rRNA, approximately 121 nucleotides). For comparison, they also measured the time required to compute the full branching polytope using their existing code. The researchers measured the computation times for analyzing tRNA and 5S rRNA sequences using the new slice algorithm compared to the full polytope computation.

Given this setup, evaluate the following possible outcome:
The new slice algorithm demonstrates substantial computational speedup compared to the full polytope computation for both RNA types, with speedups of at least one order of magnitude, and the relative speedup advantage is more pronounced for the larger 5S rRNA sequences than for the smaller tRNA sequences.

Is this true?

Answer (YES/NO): YES